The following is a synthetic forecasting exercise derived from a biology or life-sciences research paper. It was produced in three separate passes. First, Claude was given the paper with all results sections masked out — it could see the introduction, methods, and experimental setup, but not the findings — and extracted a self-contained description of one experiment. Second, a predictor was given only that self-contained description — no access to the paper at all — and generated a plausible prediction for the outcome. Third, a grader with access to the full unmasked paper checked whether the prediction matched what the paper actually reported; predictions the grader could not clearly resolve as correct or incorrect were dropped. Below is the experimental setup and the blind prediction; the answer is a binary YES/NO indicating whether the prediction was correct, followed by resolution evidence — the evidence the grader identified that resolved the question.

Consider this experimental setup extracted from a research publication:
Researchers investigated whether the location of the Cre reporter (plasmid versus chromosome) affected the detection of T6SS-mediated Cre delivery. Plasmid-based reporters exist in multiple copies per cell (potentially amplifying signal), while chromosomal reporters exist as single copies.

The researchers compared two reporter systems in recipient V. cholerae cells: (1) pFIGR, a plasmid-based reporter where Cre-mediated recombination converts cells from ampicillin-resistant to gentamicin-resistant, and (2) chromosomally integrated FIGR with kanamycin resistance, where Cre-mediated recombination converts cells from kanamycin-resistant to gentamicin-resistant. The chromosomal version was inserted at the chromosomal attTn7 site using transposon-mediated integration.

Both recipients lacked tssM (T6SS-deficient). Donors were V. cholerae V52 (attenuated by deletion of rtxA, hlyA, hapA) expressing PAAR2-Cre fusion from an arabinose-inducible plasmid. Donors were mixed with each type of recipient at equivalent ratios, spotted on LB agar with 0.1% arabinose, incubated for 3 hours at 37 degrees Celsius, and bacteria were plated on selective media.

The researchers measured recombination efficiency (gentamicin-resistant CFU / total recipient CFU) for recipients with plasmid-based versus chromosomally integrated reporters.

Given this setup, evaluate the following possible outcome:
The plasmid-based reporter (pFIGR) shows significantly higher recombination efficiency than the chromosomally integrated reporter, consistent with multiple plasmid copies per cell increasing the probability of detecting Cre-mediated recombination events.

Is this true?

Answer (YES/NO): YES